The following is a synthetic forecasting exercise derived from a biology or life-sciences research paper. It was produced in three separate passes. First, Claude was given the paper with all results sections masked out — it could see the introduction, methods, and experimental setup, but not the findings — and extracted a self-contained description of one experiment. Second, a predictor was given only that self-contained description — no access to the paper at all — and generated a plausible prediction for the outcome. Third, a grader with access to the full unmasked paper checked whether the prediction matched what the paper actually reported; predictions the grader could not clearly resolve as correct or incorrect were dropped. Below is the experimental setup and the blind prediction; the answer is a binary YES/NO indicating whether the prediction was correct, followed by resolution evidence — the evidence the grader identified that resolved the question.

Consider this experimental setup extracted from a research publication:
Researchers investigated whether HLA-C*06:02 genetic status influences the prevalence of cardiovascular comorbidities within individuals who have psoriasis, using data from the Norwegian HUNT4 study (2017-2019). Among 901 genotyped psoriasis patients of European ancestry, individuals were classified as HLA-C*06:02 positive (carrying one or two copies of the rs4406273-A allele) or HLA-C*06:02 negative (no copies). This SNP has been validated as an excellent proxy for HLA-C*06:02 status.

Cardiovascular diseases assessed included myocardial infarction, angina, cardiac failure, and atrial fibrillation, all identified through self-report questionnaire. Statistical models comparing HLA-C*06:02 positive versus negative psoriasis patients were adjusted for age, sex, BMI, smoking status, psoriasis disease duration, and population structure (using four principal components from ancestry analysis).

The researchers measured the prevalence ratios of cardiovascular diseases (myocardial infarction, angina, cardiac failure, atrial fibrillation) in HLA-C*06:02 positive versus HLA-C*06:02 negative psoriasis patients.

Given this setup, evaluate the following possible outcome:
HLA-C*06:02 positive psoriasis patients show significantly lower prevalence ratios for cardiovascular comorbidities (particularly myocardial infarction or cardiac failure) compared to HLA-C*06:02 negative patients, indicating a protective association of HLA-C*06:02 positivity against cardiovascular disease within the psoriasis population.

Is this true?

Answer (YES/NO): NO